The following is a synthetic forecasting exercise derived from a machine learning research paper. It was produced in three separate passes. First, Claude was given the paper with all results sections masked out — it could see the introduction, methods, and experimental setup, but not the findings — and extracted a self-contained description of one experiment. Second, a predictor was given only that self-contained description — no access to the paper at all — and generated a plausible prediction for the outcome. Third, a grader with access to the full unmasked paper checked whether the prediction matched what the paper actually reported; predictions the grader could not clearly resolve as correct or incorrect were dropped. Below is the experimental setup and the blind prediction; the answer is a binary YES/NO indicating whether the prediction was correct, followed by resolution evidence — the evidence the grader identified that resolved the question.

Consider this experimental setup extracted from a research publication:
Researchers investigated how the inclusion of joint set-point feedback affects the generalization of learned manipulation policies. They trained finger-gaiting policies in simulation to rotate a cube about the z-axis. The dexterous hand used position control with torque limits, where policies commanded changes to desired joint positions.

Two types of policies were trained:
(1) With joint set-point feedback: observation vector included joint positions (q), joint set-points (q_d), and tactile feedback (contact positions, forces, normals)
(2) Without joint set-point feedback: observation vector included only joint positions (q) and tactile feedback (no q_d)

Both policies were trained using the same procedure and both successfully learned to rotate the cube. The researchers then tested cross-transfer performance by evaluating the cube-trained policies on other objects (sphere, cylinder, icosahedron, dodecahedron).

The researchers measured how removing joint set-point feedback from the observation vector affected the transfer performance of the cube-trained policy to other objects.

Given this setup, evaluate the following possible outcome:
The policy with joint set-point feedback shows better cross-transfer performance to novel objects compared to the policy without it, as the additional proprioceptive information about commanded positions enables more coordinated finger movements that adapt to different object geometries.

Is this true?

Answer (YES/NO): NO